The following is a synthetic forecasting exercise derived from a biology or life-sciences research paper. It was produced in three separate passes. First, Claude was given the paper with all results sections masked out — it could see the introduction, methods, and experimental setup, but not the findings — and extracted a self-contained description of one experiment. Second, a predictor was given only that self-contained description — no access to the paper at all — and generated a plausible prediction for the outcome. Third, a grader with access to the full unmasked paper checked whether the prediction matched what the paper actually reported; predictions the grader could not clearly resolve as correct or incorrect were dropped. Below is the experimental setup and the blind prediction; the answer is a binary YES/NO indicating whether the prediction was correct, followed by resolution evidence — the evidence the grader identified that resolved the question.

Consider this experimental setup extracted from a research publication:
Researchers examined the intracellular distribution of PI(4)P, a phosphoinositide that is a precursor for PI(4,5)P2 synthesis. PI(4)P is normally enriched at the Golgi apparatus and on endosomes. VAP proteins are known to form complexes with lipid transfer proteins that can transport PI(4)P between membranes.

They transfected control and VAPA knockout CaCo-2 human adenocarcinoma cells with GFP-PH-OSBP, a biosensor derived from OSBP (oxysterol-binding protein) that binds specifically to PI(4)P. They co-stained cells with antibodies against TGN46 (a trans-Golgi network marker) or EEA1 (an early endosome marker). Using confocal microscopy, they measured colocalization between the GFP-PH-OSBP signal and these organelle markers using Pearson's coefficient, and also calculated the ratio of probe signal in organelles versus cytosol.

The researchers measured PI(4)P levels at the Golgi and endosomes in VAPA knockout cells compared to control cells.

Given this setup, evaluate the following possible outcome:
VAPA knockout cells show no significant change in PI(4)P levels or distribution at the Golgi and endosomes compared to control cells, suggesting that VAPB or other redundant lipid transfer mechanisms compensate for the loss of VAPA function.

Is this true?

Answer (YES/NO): YES